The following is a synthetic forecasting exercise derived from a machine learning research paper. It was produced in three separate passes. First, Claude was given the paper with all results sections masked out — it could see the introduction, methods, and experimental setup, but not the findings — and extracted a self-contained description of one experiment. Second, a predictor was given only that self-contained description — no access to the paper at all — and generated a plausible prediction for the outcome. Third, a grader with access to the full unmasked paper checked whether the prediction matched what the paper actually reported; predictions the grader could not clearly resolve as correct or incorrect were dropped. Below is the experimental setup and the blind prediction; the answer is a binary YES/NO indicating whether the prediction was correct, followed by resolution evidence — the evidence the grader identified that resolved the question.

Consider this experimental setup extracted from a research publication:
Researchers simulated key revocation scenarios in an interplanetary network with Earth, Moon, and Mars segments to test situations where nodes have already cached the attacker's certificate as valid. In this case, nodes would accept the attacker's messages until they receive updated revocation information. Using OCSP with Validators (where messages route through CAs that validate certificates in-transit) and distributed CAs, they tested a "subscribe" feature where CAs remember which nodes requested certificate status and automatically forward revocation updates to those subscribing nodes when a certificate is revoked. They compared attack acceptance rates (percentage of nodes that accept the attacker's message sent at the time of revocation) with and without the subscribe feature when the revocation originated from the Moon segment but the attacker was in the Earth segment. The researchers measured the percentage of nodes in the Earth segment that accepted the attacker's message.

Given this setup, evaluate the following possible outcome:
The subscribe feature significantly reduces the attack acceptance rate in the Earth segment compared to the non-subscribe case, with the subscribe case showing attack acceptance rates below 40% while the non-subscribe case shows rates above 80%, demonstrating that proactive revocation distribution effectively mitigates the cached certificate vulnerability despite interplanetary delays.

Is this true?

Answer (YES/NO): NO